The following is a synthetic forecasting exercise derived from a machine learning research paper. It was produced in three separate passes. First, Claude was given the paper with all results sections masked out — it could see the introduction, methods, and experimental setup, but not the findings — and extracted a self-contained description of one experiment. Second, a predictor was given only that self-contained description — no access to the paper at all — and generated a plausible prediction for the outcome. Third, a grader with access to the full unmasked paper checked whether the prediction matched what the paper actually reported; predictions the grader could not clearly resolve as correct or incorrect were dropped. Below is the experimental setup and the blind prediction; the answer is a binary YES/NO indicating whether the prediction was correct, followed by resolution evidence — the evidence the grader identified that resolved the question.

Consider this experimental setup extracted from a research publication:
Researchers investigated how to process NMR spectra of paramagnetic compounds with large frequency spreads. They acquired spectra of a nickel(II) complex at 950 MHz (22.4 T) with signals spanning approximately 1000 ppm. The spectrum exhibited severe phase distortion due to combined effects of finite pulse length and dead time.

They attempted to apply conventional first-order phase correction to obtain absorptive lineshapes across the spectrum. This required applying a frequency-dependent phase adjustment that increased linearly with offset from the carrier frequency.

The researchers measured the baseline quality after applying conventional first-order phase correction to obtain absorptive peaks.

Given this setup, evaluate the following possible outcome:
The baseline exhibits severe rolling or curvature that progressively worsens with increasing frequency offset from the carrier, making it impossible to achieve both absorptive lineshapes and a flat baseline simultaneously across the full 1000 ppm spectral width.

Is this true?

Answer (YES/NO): YES